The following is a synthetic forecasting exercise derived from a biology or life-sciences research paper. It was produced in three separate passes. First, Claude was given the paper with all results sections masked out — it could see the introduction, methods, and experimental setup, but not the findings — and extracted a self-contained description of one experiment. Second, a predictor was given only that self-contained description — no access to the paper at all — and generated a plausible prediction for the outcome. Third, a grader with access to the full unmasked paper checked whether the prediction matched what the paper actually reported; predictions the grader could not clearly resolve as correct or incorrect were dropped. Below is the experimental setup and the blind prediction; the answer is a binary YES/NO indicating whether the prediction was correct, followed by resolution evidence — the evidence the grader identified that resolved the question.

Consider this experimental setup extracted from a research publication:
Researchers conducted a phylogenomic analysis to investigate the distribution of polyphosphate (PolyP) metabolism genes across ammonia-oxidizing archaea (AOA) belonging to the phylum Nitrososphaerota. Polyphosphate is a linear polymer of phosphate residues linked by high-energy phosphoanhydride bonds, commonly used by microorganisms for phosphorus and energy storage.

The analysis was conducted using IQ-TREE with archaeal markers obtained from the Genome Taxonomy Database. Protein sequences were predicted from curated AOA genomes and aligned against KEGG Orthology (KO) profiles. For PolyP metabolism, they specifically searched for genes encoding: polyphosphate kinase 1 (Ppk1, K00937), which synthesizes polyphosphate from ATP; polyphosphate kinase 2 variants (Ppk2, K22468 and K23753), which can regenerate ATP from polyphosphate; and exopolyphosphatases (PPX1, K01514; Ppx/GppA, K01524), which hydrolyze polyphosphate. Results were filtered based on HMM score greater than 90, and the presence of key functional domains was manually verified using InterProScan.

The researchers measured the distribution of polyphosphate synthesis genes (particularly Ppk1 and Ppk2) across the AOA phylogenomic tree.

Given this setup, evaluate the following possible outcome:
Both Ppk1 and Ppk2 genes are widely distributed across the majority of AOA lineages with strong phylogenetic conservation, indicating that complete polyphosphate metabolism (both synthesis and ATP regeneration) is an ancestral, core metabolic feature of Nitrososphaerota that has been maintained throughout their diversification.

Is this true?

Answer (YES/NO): NO